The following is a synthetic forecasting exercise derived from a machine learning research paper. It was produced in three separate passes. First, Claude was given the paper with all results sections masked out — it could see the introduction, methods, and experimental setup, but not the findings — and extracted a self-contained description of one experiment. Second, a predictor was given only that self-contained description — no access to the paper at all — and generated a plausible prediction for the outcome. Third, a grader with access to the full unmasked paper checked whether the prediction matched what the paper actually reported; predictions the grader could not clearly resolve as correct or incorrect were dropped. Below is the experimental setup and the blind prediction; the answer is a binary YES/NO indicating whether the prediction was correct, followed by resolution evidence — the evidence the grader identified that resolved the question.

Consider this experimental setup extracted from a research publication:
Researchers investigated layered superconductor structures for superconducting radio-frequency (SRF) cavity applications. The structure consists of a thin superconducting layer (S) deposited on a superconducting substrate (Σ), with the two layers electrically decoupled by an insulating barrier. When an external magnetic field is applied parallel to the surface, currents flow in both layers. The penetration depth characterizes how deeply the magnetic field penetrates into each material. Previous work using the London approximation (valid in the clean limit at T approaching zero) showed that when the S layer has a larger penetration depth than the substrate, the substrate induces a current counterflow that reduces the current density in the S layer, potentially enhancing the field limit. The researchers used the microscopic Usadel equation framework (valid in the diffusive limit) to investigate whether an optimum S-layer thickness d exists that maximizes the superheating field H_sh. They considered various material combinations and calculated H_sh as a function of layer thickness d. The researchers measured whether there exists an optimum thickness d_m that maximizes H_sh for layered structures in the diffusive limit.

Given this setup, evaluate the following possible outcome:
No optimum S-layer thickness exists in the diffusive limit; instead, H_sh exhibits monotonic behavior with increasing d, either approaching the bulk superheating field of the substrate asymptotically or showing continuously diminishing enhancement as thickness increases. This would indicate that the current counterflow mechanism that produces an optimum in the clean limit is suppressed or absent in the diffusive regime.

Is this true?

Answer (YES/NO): NO